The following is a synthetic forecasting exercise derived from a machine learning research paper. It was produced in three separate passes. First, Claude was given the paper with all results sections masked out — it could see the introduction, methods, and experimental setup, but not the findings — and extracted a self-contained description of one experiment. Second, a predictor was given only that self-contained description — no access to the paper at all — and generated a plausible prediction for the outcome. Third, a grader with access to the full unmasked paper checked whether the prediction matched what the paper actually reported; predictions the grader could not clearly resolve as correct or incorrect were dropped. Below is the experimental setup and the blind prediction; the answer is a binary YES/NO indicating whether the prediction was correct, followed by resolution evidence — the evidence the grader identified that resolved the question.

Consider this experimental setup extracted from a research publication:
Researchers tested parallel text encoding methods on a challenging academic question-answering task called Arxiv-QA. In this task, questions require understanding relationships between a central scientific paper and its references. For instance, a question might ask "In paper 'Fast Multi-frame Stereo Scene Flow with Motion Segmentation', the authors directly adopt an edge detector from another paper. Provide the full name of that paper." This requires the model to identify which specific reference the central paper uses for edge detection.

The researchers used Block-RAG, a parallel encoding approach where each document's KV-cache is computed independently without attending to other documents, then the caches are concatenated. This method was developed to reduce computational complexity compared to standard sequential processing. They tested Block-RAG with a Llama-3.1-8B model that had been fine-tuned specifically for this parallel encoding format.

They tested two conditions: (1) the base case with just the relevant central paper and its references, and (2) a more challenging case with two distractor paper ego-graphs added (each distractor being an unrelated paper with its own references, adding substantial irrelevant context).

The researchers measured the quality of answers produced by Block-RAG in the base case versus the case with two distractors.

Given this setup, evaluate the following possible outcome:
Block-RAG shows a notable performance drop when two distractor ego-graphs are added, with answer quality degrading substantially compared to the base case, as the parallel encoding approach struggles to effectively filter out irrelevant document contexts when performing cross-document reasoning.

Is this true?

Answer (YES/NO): YES